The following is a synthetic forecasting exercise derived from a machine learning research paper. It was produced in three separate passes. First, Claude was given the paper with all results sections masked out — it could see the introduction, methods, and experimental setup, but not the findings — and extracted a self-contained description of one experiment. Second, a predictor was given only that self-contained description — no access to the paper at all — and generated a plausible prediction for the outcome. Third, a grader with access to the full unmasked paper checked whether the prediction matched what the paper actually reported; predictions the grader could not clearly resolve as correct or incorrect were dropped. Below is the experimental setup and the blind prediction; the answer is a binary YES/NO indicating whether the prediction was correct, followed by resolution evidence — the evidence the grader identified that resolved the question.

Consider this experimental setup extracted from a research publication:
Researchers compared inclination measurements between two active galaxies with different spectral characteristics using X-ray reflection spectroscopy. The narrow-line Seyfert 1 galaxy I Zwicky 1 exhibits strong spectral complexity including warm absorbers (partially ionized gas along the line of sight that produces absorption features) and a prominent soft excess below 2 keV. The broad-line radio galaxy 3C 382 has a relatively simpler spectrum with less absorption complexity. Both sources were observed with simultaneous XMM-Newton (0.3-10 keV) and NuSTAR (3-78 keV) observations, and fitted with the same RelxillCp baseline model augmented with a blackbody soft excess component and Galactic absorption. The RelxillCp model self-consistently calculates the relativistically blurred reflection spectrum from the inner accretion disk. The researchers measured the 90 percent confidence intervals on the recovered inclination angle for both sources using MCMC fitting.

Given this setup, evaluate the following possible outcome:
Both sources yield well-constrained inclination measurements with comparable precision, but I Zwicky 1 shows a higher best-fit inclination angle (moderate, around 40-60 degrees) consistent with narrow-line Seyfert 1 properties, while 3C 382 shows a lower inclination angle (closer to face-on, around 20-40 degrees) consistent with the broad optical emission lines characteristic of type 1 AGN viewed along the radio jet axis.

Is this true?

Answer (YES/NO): NO